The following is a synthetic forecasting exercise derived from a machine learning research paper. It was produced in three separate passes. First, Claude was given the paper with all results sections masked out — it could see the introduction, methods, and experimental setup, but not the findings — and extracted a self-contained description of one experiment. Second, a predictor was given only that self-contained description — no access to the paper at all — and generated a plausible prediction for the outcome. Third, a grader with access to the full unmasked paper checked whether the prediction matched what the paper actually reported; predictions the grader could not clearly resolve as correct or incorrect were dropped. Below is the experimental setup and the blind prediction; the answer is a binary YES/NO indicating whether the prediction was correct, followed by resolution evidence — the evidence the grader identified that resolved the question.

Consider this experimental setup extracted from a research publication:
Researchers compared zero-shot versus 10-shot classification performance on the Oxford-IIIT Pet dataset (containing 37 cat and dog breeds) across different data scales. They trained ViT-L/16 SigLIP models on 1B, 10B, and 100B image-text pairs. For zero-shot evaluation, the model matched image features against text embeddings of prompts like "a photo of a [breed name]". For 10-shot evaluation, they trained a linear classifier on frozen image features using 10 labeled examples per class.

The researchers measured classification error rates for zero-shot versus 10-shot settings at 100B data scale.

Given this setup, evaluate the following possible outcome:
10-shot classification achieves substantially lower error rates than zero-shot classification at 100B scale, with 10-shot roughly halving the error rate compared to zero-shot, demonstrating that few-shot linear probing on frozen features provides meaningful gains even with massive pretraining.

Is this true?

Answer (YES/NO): NO